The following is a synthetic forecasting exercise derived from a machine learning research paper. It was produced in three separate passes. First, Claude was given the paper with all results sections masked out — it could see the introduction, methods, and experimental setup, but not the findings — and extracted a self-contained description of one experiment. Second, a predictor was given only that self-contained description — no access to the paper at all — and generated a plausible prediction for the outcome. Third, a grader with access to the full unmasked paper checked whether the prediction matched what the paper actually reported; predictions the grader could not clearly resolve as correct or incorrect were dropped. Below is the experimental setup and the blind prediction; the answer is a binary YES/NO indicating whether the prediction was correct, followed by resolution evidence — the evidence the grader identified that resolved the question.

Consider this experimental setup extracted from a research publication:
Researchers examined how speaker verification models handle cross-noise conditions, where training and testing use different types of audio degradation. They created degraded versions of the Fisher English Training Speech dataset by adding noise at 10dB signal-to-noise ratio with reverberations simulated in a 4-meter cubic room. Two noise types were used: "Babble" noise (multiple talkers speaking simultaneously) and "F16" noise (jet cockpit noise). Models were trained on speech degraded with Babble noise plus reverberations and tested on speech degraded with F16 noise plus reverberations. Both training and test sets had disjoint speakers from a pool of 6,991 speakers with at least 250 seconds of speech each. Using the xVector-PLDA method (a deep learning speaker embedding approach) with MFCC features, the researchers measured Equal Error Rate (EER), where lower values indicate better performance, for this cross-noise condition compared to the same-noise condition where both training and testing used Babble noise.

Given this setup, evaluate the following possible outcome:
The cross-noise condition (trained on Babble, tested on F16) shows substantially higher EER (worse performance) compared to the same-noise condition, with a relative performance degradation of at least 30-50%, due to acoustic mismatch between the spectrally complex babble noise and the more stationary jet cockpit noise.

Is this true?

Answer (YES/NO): NO